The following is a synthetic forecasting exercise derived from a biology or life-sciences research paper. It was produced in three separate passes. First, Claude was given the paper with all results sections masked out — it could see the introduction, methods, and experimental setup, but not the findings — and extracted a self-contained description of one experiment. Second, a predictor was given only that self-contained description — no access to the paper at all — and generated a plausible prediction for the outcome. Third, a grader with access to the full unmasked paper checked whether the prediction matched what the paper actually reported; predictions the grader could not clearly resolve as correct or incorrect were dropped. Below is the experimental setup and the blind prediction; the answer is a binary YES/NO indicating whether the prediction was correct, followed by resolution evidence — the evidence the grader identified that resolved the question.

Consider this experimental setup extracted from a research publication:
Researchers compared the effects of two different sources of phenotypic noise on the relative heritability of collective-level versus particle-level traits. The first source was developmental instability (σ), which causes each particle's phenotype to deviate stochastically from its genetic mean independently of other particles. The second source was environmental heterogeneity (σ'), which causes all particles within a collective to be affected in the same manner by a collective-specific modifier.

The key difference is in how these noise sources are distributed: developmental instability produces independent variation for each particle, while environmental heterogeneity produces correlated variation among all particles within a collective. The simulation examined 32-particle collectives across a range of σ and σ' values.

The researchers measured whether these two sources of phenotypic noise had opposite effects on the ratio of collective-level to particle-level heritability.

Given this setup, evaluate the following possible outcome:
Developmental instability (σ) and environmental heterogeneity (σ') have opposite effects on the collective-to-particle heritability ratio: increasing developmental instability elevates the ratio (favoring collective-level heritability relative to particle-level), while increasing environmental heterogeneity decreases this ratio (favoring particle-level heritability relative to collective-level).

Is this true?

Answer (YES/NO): YES